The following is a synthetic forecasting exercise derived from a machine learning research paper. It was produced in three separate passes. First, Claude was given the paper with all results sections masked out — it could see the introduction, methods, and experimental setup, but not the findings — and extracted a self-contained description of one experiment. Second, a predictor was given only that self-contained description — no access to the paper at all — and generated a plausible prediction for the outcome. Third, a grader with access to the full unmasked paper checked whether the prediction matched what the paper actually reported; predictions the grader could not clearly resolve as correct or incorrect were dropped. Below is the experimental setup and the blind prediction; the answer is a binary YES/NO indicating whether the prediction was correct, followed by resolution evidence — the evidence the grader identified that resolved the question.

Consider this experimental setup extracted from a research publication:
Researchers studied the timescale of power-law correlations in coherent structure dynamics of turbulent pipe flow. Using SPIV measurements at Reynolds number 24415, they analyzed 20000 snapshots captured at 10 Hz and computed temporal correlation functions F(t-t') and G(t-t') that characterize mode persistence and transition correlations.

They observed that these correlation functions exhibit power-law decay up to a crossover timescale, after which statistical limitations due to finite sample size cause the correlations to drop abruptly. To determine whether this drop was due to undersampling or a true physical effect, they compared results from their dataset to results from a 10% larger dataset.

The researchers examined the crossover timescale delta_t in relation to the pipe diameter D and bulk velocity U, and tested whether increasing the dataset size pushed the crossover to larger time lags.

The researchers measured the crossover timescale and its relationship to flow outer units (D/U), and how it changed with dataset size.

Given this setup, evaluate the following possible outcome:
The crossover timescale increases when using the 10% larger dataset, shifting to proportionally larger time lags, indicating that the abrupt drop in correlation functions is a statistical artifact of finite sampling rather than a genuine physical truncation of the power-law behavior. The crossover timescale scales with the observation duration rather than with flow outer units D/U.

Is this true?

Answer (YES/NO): NO